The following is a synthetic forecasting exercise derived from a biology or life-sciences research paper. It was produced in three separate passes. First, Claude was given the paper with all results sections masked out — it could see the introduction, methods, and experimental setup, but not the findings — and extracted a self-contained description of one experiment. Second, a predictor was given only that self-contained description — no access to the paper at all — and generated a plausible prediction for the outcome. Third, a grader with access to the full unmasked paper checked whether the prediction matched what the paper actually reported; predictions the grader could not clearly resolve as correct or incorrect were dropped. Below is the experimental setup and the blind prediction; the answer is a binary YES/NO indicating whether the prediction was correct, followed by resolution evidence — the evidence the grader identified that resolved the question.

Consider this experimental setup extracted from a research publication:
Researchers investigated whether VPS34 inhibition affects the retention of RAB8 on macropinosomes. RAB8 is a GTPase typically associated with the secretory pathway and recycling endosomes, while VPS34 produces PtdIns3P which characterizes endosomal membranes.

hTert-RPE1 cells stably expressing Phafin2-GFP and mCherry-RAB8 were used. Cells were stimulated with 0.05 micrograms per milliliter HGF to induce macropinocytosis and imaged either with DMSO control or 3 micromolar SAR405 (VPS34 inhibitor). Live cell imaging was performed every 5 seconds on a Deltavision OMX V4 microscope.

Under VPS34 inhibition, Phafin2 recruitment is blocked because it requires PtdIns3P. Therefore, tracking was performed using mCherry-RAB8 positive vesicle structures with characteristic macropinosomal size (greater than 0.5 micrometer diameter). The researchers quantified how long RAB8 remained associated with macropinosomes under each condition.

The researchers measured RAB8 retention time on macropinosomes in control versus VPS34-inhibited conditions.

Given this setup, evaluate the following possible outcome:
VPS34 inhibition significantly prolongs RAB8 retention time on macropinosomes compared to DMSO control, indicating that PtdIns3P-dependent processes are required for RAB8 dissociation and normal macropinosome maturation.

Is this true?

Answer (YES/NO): YES